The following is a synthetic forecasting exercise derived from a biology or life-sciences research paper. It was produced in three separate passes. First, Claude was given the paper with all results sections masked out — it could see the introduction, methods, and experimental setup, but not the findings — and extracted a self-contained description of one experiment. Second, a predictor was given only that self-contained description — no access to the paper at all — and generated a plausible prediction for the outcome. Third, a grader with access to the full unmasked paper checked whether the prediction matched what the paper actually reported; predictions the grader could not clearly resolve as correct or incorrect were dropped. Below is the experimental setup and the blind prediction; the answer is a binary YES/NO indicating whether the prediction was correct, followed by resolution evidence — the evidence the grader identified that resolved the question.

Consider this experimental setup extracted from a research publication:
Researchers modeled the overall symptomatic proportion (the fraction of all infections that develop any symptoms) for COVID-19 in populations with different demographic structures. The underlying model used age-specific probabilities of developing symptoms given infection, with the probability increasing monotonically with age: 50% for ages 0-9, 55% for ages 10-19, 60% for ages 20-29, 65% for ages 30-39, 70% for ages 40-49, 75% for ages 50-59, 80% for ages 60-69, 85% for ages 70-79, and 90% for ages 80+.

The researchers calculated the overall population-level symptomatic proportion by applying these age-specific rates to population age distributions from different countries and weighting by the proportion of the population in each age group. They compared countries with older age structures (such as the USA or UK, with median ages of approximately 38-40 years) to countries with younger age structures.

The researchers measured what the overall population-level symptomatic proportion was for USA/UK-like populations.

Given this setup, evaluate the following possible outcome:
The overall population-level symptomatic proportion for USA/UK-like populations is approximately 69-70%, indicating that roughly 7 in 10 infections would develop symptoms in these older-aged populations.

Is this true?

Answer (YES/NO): YES